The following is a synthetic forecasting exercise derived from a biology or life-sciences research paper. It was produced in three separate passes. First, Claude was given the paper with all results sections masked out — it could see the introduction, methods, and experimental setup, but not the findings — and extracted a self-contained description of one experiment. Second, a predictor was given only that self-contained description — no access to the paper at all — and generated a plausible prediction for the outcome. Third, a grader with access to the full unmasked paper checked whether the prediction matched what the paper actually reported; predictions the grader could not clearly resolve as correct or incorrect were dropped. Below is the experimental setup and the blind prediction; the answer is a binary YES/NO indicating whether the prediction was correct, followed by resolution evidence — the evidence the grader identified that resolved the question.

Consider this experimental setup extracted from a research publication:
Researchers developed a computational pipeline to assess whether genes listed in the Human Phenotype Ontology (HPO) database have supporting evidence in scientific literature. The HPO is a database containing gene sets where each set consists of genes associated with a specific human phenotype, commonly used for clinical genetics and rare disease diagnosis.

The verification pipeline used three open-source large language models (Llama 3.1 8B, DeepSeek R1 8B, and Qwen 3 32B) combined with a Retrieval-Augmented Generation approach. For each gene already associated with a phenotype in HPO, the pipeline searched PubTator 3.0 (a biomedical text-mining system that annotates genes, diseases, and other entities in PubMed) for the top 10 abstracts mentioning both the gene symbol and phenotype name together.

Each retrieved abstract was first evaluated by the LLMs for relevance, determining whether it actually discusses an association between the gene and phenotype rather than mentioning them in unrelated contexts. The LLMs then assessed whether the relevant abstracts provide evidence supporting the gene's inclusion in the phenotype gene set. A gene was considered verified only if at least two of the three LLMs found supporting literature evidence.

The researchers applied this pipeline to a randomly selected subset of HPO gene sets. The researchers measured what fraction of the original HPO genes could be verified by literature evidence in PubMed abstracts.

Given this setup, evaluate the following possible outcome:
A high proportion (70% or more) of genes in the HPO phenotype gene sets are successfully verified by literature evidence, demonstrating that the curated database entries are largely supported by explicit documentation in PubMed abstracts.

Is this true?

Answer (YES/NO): NO